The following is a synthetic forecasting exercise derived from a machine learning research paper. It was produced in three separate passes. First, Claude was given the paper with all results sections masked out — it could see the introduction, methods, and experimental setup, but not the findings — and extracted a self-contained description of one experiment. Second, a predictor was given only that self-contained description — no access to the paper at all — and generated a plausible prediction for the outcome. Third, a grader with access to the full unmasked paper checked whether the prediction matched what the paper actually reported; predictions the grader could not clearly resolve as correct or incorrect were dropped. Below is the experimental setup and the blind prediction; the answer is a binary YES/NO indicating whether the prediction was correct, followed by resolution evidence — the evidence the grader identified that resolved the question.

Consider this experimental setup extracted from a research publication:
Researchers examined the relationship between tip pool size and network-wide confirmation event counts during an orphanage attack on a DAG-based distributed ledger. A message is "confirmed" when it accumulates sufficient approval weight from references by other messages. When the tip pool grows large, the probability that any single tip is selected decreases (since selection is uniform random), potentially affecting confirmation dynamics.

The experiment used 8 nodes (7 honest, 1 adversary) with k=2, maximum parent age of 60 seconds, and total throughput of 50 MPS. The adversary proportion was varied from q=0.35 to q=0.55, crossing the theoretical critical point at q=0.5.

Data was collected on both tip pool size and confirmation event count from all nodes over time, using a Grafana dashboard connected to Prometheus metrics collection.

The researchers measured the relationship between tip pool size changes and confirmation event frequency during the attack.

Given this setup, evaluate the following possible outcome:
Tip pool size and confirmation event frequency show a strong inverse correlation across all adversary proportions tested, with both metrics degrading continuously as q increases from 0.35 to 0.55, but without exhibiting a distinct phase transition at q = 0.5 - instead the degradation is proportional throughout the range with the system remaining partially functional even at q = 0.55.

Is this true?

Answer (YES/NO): YES